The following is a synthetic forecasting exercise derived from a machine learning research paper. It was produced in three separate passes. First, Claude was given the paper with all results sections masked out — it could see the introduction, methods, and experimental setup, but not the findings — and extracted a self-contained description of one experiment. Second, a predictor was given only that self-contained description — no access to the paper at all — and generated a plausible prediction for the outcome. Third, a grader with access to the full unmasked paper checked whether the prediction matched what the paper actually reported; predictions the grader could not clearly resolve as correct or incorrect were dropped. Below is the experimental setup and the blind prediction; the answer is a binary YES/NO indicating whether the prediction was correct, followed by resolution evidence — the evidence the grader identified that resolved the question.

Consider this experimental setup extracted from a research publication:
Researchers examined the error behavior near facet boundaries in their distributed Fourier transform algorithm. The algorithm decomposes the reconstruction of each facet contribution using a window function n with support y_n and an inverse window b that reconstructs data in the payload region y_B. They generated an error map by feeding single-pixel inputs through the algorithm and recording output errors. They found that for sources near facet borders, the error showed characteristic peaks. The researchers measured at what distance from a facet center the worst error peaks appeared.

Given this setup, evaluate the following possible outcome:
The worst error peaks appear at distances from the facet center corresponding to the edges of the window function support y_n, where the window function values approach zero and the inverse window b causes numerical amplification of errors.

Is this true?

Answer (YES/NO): YES